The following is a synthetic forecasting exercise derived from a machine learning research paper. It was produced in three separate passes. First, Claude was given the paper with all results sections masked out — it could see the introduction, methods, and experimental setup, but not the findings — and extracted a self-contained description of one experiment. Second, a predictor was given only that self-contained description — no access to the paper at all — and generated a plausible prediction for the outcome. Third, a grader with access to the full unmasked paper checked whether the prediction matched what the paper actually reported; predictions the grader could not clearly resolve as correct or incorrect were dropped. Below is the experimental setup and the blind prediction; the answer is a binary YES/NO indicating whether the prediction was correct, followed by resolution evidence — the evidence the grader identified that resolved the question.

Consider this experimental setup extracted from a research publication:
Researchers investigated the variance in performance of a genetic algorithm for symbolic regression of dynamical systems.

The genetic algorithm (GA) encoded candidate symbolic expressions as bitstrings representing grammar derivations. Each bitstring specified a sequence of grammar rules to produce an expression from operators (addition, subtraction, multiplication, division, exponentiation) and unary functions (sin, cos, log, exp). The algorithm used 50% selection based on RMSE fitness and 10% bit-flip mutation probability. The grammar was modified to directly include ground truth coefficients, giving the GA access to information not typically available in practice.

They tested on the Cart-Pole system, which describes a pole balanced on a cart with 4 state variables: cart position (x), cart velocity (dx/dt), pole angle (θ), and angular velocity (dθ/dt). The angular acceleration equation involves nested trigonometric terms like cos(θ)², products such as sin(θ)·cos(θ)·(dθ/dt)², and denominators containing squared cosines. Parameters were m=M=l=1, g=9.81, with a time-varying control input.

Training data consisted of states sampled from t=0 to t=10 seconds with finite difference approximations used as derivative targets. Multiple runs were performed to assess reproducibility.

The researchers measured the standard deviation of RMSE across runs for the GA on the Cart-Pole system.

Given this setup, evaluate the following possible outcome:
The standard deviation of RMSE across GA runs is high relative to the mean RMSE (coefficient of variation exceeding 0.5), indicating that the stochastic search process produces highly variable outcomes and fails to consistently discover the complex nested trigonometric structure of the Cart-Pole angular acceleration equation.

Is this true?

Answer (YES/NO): YES